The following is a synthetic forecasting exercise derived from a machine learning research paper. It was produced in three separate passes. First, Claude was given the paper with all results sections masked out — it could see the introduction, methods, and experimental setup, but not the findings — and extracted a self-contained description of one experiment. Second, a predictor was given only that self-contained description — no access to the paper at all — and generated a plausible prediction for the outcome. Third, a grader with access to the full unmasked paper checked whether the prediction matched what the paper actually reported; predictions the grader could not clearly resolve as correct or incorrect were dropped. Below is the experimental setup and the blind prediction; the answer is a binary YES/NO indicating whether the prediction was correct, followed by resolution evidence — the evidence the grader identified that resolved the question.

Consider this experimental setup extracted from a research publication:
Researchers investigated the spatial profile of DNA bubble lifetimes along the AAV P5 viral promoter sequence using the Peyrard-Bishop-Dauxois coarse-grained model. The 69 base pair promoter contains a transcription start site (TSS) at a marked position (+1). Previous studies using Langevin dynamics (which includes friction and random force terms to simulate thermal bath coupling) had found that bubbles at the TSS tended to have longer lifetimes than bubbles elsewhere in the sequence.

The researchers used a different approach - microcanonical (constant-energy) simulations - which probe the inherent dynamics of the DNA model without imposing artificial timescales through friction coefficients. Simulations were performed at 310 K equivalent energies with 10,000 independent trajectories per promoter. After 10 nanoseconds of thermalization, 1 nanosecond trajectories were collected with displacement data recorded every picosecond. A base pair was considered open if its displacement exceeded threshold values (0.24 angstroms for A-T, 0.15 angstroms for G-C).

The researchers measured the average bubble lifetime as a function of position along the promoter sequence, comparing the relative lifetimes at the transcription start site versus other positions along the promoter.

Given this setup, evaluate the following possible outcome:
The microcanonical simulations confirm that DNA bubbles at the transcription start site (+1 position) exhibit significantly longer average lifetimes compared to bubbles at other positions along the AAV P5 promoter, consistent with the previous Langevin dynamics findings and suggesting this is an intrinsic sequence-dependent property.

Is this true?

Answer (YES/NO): NO